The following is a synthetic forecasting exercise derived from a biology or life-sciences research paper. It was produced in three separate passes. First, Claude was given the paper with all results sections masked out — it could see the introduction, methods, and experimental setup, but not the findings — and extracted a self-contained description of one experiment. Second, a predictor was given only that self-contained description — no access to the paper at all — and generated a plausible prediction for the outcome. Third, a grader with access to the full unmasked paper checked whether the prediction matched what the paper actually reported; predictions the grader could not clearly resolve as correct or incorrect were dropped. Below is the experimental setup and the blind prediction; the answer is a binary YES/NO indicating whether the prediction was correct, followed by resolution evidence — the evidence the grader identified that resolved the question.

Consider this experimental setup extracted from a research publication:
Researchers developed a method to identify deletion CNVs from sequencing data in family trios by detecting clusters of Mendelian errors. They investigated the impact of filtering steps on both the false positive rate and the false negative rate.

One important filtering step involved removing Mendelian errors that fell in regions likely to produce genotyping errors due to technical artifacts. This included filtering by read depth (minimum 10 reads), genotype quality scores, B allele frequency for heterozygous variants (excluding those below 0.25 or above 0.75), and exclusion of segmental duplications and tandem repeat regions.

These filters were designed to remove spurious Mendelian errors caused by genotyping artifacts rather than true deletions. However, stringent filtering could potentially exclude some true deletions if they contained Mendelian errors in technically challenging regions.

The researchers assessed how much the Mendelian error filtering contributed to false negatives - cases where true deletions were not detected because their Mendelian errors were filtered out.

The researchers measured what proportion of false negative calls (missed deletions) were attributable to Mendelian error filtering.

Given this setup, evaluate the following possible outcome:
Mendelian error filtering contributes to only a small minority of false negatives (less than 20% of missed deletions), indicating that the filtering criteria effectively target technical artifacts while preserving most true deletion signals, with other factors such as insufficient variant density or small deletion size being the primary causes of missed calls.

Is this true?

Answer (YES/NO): YES